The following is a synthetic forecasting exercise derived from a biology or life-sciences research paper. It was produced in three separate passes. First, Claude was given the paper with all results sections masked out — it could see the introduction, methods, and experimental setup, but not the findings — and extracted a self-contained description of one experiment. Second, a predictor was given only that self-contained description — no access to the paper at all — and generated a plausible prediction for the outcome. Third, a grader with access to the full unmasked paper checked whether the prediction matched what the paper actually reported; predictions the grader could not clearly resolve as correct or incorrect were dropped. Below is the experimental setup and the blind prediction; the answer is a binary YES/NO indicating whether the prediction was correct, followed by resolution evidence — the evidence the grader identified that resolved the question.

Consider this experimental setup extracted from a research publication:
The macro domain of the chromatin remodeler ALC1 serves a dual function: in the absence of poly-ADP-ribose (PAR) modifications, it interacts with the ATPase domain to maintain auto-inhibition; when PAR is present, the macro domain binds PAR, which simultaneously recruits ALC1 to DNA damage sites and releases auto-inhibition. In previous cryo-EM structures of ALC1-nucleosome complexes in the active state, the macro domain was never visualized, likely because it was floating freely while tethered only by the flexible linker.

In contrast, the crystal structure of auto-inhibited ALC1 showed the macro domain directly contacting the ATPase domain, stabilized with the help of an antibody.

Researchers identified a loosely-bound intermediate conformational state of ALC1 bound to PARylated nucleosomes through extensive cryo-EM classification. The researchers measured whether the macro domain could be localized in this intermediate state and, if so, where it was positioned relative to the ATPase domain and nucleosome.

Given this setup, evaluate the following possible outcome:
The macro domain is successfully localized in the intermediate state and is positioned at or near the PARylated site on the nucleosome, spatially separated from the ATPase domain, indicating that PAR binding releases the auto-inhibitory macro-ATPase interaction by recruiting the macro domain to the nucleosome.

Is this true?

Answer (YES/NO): NO